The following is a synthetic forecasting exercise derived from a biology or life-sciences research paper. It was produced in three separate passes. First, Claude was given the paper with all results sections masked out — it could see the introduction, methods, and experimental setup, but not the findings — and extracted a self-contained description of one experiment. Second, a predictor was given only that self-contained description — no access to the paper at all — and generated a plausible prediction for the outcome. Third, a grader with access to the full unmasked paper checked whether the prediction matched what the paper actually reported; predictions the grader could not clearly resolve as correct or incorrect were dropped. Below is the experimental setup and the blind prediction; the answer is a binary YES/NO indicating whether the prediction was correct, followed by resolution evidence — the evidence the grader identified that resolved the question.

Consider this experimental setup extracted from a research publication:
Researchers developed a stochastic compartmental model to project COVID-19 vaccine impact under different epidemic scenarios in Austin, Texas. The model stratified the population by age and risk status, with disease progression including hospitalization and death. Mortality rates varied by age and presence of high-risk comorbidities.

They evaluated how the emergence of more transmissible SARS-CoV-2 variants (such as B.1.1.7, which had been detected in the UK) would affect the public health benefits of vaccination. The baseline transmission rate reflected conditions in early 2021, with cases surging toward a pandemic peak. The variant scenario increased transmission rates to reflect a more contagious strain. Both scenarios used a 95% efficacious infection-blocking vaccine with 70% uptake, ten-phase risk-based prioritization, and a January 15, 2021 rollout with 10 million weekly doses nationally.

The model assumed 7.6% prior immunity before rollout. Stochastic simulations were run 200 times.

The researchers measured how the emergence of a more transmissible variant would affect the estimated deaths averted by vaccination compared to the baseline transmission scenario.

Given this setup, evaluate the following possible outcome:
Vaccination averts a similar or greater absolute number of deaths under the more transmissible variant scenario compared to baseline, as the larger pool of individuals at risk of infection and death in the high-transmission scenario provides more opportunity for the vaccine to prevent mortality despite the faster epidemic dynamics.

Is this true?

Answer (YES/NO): NO